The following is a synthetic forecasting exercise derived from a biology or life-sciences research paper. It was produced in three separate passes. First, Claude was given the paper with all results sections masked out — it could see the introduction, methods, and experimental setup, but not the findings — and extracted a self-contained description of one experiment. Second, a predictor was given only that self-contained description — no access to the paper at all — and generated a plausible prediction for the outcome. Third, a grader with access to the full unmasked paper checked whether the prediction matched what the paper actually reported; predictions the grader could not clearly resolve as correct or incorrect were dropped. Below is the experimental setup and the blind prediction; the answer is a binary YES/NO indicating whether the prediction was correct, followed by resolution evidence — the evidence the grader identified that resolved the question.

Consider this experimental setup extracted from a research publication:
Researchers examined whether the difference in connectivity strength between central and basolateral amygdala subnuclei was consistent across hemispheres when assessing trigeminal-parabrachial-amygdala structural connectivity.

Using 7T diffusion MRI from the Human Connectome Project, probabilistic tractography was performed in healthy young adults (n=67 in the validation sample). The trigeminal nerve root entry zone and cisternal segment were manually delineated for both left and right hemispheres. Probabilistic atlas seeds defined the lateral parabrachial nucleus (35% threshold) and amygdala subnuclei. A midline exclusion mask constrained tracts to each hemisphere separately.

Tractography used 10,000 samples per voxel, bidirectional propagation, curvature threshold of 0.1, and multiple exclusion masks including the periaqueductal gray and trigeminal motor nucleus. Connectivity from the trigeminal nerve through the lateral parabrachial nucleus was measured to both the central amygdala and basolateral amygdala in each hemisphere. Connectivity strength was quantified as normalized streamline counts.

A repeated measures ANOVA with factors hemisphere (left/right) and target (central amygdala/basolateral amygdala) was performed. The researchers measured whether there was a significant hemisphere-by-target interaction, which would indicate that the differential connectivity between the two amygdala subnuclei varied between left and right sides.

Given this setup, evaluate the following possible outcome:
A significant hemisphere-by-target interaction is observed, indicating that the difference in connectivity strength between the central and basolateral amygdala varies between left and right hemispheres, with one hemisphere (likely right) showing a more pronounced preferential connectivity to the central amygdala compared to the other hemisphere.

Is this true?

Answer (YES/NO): NO